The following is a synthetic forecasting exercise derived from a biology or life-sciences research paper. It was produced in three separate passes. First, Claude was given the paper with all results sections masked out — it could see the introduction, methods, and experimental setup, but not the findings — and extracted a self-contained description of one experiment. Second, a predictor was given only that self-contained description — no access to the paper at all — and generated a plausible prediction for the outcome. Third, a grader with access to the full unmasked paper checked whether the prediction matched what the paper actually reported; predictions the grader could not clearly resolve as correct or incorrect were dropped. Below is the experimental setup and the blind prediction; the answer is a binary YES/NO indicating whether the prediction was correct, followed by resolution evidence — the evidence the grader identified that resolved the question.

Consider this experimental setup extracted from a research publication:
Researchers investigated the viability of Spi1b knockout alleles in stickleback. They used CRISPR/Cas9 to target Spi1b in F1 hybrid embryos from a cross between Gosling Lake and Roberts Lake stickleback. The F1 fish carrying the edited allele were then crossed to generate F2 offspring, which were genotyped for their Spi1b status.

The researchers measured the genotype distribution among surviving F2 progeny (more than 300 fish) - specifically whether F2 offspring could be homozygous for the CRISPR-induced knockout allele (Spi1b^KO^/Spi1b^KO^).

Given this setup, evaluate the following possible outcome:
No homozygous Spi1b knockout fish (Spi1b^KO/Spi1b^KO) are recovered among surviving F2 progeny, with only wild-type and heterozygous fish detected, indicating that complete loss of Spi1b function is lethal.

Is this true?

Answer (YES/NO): NO